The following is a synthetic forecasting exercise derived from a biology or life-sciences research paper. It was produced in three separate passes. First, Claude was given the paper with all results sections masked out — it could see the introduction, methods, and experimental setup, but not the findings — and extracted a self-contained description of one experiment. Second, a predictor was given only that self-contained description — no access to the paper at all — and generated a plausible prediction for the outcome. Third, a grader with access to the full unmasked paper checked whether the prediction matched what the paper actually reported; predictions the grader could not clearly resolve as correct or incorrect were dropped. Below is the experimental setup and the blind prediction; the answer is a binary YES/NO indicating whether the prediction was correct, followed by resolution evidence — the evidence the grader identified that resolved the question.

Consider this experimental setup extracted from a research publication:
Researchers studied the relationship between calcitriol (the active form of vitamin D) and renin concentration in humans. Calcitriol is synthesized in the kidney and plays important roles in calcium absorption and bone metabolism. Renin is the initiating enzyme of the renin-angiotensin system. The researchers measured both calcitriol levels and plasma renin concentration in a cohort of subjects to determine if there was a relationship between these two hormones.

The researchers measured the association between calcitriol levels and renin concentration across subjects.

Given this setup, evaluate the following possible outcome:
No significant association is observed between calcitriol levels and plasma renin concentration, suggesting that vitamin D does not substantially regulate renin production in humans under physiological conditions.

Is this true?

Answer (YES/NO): NO